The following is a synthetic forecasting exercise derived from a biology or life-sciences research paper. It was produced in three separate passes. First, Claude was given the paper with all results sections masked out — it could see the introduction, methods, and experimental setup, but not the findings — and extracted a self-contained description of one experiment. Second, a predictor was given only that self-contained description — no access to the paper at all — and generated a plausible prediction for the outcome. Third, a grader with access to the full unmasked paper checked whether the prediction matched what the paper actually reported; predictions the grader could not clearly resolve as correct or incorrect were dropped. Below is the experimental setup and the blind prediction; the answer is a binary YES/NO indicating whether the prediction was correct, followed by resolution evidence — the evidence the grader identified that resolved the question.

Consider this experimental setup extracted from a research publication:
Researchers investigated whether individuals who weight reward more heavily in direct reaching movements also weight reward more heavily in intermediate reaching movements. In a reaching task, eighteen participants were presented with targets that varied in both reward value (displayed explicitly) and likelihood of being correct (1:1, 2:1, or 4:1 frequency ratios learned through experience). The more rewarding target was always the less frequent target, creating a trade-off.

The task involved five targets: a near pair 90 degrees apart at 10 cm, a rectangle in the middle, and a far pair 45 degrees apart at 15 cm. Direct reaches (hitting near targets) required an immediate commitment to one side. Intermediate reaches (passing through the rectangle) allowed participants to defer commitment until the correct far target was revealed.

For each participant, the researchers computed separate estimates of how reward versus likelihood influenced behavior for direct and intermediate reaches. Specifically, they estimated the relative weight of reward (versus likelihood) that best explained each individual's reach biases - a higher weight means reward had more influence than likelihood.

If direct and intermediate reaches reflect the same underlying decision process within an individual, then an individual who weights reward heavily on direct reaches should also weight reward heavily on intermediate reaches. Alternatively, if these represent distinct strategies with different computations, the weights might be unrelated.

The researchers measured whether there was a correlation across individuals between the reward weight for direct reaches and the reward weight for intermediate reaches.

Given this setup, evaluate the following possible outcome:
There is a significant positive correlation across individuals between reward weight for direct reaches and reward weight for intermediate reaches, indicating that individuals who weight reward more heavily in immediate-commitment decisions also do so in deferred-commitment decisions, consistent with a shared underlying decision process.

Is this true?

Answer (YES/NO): NO